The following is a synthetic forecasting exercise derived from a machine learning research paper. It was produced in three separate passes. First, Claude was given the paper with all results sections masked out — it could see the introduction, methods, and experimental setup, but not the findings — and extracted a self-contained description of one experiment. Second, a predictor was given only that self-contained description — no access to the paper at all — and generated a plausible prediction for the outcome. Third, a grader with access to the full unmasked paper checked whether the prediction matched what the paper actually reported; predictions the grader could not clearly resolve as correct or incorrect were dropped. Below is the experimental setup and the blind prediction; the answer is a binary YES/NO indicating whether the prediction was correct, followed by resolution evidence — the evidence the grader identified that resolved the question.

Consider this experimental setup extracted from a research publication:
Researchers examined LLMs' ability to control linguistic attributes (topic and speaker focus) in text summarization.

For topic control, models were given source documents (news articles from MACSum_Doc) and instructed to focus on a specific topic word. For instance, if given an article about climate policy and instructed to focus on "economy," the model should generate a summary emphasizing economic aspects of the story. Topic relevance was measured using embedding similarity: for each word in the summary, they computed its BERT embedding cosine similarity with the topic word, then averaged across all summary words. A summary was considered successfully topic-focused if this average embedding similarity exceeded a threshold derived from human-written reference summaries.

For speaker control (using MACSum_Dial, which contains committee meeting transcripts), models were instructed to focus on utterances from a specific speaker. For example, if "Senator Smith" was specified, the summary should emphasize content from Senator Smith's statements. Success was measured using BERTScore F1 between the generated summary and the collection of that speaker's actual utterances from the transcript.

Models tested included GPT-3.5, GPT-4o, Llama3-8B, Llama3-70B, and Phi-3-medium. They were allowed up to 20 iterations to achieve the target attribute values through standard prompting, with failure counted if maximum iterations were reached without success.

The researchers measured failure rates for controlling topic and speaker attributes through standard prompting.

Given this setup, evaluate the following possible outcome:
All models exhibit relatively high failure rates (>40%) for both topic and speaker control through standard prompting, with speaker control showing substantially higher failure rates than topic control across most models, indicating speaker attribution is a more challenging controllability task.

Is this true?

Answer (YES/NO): NO